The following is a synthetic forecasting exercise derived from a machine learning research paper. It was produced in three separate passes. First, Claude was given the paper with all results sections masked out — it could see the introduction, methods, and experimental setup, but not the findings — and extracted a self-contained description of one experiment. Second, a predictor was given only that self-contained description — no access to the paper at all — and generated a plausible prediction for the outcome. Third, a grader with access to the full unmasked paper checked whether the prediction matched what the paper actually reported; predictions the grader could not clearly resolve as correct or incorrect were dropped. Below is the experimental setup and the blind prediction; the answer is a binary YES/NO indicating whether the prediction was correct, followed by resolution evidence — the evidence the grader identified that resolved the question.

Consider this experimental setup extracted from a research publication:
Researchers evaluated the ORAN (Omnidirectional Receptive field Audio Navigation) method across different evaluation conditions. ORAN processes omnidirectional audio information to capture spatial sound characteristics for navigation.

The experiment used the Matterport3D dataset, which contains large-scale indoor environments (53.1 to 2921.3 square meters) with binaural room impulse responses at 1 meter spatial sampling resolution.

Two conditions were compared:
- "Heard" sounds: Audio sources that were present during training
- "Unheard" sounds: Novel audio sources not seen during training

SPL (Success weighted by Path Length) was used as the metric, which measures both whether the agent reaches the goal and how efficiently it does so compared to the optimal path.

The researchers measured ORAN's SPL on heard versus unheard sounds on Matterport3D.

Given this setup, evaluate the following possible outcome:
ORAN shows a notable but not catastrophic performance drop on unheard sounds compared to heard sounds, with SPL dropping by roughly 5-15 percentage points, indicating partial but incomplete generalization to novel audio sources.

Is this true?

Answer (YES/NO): NO